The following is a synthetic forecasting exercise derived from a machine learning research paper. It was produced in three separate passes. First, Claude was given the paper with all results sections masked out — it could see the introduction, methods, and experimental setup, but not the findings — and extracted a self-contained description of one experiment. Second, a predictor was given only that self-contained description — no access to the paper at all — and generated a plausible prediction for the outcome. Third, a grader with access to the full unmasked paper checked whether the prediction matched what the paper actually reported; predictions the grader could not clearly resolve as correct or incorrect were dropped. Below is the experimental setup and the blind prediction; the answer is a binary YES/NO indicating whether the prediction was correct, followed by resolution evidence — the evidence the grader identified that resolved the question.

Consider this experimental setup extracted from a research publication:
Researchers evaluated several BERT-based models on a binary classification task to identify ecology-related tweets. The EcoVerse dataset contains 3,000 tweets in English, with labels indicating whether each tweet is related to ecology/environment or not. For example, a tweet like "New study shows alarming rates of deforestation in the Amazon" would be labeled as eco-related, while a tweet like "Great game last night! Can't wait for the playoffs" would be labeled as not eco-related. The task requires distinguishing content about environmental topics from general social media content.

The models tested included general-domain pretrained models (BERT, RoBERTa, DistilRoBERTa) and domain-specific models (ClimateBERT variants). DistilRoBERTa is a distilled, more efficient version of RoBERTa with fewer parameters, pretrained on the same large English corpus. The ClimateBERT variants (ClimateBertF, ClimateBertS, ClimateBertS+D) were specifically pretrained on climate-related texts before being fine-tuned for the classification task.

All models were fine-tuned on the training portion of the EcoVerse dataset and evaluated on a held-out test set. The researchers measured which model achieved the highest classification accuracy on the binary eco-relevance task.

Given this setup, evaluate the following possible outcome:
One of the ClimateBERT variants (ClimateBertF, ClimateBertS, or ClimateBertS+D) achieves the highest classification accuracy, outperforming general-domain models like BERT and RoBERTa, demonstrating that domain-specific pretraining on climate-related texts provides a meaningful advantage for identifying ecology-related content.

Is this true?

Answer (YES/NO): NO